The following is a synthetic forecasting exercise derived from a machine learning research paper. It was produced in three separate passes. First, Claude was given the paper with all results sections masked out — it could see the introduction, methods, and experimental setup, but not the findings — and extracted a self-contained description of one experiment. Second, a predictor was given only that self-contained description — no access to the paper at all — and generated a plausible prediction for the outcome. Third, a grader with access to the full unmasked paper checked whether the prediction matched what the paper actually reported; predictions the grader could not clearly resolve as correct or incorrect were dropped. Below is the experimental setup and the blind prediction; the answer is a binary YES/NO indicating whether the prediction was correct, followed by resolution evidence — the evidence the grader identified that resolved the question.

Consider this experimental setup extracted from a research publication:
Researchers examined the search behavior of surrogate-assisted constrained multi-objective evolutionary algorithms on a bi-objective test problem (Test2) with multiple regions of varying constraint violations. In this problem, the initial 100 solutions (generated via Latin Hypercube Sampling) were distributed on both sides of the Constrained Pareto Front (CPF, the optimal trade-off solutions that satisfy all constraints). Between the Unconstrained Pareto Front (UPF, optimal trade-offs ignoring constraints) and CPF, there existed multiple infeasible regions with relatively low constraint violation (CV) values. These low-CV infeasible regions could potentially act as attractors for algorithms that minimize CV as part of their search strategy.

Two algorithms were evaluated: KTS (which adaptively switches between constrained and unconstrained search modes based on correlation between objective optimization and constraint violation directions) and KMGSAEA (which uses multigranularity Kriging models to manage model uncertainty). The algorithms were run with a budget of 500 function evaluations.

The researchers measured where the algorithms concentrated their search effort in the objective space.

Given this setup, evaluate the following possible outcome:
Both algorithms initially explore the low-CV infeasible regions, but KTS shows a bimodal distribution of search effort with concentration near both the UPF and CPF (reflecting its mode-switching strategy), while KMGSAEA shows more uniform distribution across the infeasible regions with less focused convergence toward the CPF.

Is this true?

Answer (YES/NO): NO